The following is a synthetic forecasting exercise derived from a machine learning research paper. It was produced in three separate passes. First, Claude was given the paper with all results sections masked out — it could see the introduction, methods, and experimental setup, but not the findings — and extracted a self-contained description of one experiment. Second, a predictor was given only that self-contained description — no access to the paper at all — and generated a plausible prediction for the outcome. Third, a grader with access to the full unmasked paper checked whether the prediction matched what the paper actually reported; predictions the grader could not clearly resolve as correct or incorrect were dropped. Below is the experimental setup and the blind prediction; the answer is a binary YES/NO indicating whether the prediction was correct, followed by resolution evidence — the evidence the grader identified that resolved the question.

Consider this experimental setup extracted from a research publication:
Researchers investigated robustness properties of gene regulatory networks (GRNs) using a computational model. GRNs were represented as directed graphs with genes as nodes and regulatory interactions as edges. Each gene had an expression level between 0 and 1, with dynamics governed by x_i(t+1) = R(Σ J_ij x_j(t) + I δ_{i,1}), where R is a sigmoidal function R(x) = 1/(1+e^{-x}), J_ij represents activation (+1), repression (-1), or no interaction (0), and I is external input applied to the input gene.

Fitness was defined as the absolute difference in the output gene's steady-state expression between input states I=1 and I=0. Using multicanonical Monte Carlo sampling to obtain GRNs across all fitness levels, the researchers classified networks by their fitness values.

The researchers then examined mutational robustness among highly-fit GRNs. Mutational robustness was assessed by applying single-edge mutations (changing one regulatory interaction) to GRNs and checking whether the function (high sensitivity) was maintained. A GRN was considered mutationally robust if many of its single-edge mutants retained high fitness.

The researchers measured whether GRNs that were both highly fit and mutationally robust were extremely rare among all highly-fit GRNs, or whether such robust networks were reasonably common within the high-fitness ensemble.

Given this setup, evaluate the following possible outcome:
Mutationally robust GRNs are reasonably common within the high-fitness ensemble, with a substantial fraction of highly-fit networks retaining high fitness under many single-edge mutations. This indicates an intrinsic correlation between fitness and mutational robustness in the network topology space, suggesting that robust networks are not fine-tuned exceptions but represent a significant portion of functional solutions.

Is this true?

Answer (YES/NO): YES